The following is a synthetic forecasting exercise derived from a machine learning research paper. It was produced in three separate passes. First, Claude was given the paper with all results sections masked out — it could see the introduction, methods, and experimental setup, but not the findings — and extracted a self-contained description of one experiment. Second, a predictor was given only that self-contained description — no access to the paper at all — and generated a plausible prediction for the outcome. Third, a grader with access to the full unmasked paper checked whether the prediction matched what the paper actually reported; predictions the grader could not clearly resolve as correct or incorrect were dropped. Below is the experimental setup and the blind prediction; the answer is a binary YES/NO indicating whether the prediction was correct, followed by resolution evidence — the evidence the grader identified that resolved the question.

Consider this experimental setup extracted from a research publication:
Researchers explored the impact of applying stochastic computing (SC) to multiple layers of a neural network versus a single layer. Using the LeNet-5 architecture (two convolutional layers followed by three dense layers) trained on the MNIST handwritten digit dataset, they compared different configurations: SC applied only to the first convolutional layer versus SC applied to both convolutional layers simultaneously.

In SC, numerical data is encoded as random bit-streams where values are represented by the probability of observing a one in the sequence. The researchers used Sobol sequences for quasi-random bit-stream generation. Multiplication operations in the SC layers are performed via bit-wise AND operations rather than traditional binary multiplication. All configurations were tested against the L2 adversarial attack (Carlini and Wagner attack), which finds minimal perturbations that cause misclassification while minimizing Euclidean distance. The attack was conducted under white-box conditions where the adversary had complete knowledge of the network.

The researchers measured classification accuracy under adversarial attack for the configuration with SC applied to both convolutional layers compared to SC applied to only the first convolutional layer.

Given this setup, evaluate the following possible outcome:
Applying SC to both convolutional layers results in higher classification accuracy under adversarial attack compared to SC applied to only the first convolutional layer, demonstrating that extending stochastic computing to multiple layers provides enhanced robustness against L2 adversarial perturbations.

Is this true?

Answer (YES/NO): NO